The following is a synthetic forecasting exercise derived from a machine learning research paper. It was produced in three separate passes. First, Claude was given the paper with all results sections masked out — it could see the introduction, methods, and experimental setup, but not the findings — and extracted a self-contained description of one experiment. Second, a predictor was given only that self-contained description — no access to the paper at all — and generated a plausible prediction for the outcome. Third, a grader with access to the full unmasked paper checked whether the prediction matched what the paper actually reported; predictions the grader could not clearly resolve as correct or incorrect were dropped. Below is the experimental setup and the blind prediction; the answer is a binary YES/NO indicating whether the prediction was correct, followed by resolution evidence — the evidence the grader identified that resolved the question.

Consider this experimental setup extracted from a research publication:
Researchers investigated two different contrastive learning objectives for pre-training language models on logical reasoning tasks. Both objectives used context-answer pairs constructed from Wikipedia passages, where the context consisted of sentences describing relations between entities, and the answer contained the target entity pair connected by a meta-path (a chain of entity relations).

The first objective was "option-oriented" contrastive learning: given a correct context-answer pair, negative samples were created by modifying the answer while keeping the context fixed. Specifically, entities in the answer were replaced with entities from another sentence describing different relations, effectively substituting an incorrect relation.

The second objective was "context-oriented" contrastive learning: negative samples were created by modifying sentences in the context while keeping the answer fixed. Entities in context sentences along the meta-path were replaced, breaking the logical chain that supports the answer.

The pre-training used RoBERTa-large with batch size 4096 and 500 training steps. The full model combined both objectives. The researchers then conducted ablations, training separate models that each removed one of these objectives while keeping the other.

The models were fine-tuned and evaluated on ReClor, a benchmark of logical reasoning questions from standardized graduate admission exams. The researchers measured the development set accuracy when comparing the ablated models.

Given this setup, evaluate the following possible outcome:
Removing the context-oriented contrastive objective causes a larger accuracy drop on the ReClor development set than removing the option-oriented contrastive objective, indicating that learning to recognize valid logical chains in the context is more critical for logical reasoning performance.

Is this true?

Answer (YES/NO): NO